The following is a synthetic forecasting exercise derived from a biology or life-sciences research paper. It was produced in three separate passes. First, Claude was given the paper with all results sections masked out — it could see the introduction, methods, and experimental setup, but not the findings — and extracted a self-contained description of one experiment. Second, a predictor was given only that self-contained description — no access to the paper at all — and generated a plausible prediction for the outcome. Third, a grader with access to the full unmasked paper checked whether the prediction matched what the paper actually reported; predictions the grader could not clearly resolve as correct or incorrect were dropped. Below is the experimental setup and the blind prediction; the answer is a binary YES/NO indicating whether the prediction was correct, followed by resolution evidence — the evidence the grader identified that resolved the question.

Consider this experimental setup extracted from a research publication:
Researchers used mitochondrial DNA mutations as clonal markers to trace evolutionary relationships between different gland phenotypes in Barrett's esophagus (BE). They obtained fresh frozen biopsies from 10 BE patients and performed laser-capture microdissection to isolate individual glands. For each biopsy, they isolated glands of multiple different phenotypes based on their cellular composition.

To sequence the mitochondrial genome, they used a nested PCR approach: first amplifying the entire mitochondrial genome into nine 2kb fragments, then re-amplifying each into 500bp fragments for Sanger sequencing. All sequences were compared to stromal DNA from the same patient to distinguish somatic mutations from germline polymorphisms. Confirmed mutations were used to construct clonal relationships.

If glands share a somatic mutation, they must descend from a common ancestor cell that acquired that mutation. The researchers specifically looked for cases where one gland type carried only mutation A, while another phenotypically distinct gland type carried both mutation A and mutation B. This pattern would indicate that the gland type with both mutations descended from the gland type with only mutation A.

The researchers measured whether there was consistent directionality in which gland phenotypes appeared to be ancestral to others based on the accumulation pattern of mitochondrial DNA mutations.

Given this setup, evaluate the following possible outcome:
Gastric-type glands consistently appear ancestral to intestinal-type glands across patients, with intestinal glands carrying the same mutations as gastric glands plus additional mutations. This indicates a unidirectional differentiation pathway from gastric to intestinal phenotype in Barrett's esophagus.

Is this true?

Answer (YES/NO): NO